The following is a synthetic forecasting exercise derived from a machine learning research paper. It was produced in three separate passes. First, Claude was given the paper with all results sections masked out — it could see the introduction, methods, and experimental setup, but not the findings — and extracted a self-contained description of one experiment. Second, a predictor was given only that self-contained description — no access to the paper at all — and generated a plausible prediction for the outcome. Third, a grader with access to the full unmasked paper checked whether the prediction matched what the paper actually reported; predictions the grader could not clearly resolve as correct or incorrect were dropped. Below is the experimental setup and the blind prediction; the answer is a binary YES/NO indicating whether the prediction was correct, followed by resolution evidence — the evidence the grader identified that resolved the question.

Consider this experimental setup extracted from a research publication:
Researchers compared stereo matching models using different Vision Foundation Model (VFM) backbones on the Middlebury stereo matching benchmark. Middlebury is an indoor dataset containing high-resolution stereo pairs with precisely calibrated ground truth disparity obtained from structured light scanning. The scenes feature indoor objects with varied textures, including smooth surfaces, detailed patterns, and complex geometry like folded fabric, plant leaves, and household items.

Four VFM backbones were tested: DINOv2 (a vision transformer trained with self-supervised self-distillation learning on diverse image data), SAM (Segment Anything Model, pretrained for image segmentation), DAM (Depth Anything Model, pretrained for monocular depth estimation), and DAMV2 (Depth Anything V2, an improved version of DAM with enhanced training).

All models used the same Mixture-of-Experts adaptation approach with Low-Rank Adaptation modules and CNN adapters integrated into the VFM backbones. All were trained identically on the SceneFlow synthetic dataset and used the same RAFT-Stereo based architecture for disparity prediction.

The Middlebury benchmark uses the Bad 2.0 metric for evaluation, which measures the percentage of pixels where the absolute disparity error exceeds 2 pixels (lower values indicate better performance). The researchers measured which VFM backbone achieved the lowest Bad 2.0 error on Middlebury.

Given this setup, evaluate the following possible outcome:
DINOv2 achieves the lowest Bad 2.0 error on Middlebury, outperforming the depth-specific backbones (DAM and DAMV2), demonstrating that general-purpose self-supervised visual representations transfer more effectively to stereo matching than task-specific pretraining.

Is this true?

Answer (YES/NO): NO